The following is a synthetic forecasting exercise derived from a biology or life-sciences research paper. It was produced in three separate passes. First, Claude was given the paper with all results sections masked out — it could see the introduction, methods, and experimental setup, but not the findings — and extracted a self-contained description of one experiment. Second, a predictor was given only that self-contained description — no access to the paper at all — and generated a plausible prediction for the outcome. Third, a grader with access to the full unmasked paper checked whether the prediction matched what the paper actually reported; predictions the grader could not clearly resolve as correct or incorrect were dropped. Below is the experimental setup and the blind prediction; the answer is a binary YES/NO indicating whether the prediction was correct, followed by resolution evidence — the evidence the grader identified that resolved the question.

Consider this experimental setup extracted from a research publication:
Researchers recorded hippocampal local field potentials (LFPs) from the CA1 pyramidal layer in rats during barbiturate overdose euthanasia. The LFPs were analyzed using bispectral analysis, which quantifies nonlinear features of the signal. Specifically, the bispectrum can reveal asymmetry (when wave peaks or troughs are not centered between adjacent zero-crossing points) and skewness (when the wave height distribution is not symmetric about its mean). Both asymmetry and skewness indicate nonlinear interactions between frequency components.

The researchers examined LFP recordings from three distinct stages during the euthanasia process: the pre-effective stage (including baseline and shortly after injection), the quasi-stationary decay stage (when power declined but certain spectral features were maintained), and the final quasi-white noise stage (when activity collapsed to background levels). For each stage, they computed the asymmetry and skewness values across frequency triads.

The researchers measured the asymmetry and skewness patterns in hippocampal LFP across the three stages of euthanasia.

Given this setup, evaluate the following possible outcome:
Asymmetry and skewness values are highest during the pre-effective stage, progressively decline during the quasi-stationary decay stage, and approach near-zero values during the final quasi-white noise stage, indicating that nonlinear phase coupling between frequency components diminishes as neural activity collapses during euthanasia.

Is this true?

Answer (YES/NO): NO